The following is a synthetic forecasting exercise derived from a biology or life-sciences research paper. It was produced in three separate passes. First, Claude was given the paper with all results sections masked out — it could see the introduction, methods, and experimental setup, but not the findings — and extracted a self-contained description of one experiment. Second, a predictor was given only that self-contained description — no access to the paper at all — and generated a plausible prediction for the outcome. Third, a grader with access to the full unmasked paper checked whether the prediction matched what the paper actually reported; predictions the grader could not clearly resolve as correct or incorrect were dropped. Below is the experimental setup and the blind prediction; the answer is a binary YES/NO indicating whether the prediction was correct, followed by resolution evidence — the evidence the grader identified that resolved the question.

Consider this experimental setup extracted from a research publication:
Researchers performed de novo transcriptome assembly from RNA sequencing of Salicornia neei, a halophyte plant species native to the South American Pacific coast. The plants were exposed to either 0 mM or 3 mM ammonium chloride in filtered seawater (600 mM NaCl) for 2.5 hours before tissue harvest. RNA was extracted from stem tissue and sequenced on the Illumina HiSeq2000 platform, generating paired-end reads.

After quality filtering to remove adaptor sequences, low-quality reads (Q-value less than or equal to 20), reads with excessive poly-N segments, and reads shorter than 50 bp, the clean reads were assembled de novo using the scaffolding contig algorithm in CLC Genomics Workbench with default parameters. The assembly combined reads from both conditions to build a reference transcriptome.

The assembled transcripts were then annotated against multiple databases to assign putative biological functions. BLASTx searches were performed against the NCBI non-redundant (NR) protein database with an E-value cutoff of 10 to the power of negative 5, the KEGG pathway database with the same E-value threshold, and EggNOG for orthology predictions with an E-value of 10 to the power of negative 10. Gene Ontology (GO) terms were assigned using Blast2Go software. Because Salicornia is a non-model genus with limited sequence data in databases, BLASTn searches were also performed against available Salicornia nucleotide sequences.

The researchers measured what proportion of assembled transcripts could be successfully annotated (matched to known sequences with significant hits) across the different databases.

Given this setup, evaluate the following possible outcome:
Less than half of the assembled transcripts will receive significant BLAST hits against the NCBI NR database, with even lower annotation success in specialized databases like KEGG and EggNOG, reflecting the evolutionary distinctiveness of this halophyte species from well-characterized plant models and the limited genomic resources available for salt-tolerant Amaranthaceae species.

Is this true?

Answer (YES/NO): NO